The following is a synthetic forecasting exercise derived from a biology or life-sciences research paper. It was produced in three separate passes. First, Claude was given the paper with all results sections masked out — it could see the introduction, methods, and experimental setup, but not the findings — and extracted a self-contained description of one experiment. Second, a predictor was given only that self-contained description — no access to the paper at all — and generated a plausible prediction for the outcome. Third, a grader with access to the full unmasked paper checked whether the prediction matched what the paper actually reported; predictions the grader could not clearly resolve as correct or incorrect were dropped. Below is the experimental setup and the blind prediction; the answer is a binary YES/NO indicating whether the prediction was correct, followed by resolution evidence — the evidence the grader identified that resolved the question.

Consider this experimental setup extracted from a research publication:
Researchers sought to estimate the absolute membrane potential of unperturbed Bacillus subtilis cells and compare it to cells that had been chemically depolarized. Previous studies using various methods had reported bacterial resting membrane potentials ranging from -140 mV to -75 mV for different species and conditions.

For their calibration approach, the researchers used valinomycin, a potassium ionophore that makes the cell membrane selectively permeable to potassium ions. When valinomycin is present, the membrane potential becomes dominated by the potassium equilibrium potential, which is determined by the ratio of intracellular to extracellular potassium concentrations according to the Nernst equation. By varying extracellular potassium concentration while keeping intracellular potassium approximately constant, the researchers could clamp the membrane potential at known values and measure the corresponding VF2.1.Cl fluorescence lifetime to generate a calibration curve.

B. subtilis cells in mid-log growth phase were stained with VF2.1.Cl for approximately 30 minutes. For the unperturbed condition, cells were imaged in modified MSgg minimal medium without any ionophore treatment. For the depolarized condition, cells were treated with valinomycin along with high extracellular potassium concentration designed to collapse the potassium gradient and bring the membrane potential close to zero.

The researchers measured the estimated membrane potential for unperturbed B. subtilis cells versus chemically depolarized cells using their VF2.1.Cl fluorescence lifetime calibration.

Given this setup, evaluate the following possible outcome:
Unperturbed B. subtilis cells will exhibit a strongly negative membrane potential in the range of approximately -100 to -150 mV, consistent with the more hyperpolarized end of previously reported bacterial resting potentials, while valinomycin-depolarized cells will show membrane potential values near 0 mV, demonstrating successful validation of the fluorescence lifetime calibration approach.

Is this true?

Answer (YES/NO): NO